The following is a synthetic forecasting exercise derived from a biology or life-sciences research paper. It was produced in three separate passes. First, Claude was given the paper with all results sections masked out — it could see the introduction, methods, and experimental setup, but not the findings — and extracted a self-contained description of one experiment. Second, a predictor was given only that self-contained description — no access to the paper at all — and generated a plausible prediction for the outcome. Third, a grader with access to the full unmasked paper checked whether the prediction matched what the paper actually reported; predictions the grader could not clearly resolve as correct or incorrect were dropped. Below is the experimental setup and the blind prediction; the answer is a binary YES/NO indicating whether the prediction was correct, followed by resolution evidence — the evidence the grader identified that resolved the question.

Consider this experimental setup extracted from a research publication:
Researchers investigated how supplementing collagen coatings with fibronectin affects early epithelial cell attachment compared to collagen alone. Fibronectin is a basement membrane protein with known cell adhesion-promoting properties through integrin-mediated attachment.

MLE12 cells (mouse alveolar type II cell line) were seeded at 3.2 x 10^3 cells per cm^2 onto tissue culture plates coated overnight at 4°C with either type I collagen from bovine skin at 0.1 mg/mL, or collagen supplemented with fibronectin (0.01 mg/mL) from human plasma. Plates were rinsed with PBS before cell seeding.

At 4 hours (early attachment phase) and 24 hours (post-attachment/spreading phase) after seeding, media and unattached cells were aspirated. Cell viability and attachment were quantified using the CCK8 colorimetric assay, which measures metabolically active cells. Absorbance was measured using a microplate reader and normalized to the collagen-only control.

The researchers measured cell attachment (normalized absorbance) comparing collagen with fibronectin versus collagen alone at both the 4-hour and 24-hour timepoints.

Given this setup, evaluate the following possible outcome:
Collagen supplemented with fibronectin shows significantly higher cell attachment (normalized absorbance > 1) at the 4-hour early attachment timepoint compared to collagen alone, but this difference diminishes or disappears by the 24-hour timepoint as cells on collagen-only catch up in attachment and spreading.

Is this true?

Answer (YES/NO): NO